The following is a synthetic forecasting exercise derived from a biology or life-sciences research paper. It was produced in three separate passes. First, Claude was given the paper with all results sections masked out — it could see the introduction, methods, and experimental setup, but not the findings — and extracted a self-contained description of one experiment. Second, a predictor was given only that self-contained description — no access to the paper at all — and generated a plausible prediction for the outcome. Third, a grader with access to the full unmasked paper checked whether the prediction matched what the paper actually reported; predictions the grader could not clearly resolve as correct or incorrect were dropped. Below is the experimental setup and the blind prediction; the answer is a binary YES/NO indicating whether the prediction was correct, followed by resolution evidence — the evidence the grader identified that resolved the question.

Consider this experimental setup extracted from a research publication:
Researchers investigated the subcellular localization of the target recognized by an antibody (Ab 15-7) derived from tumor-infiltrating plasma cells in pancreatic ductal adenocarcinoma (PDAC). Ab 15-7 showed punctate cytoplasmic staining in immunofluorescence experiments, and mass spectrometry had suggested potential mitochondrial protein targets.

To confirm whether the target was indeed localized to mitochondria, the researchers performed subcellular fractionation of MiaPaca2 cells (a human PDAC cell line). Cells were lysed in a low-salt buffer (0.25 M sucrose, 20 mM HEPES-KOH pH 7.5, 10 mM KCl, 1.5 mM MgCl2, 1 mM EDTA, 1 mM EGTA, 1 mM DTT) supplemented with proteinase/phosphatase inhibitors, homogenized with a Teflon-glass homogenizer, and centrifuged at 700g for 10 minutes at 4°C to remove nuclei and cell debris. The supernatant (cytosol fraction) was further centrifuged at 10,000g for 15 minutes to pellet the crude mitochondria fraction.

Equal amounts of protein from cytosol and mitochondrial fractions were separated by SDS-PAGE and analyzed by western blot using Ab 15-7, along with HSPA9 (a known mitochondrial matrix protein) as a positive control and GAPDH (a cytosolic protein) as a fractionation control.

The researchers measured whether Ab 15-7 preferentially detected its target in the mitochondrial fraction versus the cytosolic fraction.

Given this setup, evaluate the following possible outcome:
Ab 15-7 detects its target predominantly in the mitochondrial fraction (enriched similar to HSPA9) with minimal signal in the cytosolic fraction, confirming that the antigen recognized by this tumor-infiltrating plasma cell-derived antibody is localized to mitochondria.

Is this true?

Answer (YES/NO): YES